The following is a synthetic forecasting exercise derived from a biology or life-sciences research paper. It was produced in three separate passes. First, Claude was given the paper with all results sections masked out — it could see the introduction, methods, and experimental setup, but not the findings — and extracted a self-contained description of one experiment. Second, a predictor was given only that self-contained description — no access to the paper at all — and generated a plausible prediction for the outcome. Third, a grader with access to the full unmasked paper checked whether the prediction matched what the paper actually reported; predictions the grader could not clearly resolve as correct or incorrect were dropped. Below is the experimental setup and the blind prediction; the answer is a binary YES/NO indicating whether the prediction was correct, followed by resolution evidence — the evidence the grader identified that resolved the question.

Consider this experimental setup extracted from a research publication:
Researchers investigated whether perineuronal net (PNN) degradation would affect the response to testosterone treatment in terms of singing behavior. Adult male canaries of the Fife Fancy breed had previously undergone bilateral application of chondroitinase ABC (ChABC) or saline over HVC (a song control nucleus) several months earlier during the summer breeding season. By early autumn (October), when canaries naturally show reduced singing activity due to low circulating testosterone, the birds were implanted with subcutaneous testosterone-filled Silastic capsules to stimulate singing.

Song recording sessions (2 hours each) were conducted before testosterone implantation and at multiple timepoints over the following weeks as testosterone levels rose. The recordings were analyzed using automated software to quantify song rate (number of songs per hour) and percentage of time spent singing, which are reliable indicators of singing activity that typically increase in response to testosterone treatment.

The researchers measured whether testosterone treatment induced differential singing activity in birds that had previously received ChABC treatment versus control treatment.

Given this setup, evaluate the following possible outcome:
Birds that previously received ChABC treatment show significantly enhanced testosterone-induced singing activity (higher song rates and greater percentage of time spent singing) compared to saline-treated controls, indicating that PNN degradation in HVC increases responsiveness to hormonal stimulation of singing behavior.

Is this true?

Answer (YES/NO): NO